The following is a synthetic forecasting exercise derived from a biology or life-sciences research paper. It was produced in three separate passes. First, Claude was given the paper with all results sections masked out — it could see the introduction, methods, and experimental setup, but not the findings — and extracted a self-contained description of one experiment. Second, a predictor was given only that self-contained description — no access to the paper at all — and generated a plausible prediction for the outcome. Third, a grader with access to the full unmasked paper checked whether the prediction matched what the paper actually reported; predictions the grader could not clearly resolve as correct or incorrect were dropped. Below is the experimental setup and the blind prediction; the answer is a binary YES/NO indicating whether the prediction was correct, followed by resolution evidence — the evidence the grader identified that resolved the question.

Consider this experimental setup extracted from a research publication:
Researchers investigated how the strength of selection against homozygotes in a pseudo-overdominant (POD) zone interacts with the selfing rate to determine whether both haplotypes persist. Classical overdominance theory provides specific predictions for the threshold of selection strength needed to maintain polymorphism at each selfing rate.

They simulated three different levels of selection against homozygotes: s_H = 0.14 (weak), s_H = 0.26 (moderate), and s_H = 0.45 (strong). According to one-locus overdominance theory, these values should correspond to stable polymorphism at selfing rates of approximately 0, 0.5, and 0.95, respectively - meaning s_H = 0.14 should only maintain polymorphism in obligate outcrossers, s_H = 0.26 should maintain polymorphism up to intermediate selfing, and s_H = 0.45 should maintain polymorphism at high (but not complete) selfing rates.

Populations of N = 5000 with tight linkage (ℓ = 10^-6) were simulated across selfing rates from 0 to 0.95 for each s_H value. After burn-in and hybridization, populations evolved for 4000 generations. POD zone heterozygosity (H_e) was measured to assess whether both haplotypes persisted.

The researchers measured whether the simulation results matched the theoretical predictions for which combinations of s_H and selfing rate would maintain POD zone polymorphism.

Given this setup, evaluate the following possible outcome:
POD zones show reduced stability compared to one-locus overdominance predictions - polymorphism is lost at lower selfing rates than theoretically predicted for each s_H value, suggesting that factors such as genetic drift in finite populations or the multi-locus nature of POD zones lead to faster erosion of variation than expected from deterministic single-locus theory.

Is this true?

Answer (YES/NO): NO